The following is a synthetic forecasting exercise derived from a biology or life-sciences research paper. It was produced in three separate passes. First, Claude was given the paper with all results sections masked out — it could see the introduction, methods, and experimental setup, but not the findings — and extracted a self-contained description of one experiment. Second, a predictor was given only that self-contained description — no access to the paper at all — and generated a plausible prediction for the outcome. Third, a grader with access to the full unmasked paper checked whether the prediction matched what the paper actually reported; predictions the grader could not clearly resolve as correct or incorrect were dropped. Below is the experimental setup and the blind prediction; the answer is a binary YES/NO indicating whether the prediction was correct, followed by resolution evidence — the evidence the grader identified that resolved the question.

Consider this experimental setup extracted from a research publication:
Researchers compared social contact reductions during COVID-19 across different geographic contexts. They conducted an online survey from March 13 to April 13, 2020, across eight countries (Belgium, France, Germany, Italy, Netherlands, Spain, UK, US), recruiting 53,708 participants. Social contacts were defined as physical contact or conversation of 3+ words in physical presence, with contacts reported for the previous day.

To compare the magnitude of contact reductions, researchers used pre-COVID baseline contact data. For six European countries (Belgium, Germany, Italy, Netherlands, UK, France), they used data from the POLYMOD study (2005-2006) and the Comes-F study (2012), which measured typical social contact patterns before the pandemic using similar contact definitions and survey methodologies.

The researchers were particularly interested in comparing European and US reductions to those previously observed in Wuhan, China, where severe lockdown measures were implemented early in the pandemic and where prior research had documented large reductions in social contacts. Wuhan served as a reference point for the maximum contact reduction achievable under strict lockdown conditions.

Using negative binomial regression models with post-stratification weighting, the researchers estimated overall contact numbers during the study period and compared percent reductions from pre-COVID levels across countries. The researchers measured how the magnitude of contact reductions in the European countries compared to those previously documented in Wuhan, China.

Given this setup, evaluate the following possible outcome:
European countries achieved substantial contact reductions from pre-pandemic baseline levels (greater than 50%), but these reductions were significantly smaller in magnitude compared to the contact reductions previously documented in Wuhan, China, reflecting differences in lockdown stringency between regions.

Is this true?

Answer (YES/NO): NO